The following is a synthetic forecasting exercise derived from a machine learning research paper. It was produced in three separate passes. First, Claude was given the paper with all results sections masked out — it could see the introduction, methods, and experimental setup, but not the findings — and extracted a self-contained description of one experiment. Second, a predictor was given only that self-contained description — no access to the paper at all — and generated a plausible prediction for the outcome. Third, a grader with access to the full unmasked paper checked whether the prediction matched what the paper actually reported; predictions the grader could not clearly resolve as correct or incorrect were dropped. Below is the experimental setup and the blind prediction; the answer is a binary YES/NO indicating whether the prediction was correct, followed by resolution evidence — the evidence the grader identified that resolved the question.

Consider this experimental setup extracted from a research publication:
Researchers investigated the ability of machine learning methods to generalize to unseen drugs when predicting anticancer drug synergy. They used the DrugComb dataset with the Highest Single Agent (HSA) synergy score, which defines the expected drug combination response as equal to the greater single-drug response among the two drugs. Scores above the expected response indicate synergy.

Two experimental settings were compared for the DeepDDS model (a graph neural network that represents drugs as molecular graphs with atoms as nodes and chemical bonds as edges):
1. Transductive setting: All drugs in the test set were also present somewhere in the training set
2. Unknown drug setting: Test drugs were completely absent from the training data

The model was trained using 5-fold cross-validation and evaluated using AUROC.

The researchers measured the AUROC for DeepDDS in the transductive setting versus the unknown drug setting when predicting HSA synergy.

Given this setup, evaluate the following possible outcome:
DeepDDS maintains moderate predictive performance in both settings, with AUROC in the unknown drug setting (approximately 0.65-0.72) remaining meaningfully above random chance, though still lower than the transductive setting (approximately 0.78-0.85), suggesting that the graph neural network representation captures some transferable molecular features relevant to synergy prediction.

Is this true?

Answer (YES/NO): NO